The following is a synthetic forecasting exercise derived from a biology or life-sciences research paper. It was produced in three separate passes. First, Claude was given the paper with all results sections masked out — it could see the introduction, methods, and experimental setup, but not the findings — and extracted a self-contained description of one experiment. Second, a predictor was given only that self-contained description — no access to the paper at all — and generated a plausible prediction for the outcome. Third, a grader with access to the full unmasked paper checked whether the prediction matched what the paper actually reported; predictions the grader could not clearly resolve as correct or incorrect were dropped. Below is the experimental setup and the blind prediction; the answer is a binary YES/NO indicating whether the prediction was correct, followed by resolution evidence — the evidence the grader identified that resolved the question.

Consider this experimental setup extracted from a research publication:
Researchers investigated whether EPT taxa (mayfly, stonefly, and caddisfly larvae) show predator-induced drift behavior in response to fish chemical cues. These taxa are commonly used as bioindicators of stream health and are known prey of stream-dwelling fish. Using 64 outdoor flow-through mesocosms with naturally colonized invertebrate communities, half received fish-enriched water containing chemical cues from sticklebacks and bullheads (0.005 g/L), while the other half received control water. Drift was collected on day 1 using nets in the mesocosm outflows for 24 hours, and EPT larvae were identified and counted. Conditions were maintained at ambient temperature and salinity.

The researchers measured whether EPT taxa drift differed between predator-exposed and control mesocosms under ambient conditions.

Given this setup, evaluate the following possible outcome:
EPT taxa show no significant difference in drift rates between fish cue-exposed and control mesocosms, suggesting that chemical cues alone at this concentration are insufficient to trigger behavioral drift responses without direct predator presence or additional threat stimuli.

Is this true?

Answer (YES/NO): YES